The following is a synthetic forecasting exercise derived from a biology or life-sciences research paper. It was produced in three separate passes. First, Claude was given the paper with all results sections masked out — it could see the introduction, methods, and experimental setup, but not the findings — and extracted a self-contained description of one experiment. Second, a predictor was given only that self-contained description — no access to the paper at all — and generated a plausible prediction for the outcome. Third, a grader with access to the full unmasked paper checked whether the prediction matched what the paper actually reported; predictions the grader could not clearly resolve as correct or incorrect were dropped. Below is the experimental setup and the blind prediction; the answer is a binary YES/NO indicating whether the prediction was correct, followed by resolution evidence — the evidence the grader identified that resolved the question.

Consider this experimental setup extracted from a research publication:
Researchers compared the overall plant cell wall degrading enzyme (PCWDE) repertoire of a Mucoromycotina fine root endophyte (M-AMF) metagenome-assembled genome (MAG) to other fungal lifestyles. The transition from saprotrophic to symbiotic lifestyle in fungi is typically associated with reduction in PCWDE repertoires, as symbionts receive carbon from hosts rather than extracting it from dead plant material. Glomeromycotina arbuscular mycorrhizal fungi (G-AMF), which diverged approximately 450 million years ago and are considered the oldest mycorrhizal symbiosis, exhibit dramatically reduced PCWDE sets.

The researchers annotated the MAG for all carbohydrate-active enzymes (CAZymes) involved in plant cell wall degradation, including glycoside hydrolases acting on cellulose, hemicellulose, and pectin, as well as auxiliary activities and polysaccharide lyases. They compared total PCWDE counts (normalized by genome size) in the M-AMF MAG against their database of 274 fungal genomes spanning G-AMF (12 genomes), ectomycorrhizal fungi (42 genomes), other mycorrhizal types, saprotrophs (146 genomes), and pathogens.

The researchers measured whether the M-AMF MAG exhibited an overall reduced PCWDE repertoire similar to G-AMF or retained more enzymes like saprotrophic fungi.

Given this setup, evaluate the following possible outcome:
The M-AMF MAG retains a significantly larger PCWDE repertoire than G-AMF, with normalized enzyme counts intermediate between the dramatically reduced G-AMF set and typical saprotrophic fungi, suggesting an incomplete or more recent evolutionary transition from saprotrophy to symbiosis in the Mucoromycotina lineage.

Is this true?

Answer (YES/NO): NO